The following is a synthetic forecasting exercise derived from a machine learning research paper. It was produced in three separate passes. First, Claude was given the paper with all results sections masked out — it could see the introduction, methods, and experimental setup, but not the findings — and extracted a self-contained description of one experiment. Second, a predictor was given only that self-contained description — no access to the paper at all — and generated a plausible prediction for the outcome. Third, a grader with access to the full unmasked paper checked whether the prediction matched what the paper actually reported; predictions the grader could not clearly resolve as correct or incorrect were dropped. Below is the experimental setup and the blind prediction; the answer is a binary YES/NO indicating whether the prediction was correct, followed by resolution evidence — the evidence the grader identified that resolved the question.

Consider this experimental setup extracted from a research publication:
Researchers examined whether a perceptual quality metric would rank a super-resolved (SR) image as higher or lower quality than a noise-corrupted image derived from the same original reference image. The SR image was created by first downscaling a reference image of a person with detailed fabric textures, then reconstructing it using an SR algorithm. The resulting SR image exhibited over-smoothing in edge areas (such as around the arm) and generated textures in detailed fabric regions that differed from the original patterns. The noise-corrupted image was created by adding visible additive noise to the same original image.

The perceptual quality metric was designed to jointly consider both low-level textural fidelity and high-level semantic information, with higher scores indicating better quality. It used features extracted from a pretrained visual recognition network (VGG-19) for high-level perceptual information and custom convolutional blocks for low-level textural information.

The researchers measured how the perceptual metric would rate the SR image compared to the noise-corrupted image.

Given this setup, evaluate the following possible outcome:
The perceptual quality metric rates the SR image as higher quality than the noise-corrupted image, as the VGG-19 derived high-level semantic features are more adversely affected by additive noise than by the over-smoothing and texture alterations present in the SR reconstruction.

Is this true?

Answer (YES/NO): NO